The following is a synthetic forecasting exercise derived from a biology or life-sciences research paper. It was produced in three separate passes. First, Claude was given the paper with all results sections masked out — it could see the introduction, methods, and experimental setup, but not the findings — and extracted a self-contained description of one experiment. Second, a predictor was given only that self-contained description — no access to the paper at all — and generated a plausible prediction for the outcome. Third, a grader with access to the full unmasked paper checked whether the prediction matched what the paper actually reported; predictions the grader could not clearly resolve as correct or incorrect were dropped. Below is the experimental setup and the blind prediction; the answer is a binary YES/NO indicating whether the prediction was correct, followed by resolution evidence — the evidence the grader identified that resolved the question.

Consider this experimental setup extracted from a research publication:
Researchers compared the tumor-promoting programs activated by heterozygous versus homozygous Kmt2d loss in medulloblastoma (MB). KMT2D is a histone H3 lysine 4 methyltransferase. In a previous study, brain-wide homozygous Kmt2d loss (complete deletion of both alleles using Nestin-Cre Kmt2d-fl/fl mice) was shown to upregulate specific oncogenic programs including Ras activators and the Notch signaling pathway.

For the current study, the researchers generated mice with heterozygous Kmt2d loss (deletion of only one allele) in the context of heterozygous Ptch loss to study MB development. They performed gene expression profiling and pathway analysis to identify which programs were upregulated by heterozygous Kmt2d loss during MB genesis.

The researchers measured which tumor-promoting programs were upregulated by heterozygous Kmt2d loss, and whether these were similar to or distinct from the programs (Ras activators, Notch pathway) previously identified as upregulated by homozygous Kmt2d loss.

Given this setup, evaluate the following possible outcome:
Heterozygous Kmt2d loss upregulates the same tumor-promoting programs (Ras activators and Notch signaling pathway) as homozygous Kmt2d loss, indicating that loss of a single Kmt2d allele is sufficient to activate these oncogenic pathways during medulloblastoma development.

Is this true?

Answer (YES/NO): NO